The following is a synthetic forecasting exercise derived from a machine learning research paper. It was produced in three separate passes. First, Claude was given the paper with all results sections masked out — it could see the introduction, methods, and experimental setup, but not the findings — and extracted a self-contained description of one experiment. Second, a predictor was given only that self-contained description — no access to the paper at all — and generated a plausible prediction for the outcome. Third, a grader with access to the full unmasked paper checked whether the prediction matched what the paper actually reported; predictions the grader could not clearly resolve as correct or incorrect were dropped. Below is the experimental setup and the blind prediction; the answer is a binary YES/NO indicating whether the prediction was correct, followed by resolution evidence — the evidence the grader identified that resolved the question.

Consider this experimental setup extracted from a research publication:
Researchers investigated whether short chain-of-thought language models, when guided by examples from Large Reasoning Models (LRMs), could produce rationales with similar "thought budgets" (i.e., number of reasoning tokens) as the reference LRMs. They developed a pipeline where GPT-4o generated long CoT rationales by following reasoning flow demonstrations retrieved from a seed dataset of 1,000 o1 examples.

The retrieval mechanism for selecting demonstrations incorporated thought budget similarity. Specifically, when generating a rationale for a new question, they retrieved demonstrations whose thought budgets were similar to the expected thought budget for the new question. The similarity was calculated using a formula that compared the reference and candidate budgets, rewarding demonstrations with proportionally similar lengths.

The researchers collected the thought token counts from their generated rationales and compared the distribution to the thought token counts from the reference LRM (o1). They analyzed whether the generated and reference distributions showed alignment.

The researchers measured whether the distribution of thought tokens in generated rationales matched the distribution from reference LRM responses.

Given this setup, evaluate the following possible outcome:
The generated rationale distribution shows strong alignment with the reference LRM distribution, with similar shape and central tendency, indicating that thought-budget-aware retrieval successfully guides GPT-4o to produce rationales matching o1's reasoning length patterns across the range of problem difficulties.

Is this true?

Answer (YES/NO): YES